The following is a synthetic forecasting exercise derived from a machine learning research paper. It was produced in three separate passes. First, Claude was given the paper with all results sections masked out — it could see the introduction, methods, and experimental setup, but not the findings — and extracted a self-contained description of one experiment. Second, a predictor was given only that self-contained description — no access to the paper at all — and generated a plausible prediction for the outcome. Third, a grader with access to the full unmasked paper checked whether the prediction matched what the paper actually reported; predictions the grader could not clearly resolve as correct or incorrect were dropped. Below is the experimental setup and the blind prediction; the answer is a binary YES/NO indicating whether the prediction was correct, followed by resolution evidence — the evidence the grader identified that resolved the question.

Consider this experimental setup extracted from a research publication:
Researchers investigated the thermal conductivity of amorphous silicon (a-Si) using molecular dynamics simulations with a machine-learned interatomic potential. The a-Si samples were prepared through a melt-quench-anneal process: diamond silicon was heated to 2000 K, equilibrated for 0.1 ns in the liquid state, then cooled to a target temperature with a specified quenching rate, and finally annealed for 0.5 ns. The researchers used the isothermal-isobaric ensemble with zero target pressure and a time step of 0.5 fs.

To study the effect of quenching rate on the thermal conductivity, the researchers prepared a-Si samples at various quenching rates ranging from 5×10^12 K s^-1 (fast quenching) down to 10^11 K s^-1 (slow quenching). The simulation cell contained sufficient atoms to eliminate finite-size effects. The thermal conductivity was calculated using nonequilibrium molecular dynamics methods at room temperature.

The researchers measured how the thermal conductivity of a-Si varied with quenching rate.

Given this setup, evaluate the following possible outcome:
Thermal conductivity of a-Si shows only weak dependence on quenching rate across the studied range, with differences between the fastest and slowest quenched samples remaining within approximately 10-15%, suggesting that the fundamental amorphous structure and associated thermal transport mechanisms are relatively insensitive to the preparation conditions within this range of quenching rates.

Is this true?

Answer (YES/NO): NO